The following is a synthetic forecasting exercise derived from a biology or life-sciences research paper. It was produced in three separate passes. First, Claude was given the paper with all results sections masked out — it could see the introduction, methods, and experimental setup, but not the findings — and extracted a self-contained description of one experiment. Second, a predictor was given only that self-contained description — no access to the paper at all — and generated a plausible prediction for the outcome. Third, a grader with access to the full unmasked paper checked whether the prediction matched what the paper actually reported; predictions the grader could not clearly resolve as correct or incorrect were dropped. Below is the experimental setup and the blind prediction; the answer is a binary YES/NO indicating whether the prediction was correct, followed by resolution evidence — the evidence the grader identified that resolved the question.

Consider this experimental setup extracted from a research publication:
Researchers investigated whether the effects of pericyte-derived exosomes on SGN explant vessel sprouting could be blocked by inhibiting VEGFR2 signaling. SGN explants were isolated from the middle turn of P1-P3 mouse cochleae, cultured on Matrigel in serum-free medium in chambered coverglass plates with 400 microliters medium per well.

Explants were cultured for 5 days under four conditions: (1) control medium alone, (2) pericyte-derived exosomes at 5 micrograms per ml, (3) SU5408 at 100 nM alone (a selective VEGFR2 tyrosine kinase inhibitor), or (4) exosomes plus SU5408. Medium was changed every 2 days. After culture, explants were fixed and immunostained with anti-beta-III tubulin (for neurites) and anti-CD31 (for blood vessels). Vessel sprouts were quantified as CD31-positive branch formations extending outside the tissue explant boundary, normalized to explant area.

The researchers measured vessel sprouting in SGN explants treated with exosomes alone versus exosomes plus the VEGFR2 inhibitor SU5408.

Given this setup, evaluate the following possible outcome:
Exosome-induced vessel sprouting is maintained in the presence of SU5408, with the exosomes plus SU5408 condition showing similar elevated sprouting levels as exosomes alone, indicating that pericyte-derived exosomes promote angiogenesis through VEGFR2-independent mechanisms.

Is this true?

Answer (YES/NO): NO